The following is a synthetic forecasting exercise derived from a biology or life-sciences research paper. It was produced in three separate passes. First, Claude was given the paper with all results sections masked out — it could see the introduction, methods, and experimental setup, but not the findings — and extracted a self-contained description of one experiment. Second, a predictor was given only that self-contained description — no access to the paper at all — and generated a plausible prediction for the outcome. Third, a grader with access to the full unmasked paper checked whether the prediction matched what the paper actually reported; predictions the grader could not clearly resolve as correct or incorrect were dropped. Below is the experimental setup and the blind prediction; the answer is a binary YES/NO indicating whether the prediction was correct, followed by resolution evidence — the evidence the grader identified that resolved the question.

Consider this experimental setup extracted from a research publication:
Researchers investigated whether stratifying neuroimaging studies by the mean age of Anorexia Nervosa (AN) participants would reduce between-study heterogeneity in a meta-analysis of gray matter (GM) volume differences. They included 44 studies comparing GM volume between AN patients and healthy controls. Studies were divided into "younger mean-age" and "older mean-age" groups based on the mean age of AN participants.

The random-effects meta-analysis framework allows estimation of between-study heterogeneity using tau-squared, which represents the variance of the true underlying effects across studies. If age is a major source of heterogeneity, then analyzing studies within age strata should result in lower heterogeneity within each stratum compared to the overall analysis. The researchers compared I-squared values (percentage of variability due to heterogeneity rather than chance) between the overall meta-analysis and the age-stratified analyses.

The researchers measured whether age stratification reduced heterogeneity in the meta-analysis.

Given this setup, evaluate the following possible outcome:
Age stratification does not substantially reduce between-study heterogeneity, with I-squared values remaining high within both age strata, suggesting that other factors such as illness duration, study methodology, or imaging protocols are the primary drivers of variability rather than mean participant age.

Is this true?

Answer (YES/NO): NO